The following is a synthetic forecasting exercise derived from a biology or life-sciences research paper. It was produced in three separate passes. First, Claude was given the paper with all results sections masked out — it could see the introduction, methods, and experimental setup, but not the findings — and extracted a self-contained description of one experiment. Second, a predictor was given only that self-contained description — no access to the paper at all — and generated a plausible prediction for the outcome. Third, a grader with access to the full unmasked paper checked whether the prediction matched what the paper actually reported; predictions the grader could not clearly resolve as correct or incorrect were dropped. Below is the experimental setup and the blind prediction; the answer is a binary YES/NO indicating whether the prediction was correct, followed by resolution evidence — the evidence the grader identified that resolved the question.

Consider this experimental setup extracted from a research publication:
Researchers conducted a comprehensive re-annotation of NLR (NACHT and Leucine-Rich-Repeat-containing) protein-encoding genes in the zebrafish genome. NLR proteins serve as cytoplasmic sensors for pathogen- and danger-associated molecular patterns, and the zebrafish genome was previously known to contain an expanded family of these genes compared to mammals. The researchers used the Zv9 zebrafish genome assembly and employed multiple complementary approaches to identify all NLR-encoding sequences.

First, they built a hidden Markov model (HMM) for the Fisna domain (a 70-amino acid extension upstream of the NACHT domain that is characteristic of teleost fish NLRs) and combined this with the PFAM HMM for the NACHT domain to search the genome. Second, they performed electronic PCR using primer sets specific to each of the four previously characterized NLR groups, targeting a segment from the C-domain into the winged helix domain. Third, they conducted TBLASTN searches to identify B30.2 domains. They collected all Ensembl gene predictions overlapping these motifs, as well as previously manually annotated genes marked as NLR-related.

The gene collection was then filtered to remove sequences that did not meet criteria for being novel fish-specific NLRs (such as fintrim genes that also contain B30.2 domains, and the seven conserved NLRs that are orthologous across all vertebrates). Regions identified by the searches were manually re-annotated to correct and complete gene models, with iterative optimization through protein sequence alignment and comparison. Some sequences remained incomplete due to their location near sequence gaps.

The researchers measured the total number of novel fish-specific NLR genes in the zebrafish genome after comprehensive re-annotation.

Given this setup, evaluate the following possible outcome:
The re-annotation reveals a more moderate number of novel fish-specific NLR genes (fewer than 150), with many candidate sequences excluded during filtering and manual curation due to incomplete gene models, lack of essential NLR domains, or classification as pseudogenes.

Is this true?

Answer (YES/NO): NO